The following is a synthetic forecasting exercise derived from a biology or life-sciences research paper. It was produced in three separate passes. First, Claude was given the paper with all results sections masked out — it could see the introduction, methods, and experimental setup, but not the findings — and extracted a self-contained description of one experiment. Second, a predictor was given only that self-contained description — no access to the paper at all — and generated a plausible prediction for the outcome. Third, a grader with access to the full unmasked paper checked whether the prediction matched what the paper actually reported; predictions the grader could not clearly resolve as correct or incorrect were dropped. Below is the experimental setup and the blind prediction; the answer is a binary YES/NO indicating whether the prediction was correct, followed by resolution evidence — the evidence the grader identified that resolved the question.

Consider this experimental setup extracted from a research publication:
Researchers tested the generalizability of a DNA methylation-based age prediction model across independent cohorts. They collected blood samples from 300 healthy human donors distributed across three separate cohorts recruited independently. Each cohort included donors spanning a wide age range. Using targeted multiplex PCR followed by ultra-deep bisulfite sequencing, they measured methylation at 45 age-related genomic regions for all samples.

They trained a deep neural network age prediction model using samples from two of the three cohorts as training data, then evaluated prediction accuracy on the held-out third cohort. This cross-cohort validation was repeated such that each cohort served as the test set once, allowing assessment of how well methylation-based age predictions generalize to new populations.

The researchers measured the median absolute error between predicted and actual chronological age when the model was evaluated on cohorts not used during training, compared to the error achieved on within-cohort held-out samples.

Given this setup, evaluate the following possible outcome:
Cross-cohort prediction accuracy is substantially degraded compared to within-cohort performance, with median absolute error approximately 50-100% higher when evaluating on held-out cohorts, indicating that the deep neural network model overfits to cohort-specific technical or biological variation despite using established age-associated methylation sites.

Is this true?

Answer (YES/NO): NO